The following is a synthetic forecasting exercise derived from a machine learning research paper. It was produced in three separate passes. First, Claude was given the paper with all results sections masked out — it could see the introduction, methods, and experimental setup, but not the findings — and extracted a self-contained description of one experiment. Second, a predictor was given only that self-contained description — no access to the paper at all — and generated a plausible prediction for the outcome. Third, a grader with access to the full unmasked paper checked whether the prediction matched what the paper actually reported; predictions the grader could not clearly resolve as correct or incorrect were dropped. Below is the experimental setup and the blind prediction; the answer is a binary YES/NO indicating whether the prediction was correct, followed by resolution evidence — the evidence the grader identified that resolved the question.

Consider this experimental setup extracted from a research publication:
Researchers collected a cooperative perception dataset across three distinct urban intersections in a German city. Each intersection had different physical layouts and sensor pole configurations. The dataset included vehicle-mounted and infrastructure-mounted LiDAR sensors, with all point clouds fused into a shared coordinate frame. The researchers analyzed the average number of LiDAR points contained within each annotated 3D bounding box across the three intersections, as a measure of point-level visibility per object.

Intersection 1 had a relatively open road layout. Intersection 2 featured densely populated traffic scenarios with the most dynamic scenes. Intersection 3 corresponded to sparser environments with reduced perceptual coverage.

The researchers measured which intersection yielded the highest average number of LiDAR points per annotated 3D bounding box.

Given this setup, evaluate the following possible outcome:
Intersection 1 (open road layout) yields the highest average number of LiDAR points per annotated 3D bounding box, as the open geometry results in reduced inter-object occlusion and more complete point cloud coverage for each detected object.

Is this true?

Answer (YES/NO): YES